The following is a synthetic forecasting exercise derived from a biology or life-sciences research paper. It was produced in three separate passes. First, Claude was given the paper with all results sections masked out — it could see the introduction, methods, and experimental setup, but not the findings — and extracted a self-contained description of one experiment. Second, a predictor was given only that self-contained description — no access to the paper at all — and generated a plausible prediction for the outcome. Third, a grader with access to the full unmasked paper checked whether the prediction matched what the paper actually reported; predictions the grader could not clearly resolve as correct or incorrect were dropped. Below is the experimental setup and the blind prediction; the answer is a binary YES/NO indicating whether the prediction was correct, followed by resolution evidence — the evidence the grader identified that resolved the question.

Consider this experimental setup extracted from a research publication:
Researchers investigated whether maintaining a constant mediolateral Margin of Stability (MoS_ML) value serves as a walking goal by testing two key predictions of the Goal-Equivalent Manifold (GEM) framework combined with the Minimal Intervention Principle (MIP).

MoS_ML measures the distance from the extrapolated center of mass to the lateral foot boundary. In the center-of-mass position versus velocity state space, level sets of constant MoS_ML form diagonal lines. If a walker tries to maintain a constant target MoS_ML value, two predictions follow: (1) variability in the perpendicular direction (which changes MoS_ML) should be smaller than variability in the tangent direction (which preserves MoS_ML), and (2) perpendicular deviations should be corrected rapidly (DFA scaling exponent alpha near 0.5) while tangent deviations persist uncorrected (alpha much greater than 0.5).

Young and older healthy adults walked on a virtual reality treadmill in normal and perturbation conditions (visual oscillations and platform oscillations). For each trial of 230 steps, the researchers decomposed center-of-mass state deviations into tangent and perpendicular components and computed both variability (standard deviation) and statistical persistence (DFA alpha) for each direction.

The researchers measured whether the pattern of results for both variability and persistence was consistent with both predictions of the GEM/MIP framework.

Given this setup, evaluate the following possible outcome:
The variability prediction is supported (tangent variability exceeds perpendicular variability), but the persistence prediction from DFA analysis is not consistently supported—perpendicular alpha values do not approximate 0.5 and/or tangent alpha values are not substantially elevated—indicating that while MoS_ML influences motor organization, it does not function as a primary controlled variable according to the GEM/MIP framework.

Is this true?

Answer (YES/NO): YES